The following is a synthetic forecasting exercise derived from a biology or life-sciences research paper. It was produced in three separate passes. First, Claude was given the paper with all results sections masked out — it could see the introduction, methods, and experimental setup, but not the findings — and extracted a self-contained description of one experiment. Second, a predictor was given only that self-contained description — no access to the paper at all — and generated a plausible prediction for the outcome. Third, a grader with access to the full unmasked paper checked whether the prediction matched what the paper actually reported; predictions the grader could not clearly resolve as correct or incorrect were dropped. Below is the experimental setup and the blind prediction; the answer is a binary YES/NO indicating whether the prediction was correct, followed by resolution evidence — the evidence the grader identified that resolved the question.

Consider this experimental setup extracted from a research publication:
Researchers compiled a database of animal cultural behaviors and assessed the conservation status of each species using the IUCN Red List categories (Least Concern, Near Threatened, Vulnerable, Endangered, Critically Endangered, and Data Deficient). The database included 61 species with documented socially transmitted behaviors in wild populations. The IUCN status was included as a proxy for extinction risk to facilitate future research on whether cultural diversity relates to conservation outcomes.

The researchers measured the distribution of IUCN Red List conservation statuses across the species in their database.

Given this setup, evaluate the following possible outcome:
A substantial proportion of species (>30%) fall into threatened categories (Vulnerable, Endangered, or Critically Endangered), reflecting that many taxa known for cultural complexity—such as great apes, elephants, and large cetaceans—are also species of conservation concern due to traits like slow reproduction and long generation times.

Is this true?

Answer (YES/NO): NO